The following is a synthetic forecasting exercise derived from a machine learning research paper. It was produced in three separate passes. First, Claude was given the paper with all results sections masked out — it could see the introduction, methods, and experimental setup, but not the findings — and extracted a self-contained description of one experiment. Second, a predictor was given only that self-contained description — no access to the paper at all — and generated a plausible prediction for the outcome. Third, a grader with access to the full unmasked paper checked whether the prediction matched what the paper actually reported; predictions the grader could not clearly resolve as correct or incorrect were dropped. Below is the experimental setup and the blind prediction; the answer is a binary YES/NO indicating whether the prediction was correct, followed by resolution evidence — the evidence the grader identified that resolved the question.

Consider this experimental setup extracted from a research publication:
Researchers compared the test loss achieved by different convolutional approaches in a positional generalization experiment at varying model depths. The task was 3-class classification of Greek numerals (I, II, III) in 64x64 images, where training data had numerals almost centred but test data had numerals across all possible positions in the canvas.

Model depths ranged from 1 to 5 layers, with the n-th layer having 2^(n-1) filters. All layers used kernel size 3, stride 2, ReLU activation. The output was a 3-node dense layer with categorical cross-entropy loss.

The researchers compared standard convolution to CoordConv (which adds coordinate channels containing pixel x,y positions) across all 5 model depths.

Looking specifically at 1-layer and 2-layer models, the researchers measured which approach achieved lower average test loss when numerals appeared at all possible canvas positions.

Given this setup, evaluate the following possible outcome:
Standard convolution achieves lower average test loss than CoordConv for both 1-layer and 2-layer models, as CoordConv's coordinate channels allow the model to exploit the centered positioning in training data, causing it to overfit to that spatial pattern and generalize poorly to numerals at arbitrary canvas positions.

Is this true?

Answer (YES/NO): YES